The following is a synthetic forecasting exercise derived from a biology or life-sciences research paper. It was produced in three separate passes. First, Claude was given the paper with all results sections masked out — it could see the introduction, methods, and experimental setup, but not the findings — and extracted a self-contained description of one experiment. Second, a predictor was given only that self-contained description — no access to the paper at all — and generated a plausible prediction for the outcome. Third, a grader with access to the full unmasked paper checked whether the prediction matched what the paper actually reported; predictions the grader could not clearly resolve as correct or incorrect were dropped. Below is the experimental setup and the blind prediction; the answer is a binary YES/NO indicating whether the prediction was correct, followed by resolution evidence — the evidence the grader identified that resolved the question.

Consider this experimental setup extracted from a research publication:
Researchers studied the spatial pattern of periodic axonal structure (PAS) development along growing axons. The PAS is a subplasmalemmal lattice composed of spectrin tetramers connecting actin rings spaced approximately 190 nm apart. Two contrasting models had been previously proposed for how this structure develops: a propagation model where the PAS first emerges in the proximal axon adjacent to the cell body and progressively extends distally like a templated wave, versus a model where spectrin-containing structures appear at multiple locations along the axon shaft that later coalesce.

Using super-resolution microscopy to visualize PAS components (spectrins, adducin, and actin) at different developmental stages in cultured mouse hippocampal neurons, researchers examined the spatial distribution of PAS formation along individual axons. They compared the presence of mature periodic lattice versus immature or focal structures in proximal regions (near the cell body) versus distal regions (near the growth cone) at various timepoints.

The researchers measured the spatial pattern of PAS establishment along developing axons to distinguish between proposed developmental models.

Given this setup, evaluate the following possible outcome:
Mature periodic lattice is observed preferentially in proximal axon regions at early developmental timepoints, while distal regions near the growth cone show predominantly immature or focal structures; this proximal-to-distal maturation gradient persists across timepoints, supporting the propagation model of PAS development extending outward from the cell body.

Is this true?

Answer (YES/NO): NO